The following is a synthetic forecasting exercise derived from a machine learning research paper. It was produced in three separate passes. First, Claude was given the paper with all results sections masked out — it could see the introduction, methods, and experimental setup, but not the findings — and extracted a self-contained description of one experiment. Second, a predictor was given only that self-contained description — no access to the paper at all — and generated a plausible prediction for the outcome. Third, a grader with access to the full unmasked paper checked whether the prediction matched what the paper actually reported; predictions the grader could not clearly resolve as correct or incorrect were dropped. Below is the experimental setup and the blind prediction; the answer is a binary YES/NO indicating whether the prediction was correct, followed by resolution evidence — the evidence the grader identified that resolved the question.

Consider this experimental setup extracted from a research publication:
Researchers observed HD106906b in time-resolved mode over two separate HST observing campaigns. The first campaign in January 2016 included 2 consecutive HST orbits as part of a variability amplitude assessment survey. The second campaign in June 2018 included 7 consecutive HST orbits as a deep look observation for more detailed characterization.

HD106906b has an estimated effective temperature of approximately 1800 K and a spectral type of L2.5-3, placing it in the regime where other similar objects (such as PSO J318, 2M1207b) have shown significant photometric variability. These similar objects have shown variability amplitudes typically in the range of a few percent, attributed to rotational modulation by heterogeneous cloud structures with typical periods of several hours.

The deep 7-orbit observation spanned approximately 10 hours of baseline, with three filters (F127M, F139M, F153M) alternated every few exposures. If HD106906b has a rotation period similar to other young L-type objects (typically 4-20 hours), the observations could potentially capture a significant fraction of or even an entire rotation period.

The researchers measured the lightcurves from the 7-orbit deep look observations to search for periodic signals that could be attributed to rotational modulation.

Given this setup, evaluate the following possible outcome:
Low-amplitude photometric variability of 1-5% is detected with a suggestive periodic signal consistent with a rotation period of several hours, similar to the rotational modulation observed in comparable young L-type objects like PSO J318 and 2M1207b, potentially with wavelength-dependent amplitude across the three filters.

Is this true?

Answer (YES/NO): NO